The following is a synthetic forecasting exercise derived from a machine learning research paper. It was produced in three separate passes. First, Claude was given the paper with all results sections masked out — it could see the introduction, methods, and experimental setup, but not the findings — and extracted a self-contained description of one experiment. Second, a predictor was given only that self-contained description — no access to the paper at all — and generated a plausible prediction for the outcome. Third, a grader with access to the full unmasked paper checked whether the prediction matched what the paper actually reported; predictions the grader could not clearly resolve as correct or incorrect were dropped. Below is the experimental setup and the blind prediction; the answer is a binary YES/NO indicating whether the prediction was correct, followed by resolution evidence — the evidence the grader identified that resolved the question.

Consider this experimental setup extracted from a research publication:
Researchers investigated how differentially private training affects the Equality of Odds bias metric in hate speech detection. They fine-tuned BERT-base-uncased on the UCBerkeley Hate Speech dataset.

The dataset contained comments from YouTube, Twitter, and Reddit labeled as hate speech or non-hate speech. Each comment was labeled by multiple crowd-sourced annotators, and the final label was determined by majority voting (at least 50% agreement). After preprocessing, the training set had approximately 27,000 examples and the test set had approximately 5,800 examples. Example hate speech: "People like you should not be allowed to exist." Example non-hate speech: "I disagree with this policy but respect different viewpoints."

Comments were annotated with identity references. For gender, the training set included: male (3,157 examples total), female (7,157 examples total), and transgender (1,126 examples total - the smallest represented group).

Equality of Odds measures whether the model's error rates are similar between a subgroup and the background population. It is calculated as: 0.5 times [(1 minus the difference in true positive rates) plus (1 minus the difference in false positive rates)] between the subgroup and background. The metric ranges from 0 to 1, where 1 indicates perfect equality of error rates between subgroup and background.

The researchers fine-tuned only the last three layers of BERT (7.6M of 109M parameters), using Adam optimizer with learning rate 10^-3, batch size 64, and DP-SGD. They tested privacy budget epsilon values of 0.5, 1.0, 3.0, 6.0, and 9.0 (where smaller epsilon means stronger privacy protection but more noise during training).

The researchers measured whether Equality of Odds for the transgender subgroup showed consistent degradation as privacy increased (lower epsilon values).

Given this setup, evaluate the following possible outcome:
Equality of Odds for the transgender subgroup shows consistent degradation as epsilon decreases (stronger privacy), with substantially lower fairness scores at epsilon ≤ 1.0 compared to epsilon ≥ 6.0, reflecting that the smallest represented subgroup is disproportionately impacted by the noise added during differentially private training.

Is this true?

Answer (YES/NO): NO